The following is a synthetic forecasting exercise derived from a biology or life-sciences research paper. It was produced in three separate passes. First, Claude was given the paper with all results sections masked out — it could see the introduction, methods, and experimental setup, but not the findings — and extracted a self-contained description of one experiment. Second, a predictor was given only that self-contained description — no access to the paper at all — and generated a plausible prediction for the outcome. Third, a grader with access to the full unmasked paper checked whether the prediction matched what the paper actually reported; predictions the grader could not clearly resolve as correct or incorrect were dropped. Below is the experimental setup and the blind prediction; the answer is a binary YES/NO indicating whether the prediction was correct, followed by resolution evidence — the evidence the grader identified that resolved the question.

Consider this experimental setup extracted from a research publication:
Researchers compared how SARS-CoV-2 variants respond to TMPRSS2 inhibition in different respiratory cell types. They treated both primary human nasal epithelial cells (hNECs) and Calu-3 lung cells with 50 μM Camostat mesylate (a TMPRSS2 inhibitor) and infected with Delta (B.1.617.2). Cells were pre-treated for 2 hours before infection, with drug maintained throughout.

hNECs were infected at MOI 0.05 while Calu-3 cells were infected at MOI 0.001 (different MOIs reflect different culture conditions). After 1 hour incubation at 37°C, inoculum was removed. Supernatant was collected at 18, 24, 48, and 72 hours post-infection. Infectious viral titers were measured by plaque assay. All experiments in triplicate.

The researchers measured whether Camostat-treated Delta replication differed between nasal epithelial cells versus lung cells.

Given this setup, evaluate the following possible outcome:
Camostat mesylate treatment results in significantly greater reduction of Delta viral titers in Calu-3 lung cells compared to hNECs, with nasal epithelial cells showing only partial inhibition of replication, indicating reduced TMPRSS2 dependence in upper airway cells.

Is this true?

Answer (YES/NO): NO